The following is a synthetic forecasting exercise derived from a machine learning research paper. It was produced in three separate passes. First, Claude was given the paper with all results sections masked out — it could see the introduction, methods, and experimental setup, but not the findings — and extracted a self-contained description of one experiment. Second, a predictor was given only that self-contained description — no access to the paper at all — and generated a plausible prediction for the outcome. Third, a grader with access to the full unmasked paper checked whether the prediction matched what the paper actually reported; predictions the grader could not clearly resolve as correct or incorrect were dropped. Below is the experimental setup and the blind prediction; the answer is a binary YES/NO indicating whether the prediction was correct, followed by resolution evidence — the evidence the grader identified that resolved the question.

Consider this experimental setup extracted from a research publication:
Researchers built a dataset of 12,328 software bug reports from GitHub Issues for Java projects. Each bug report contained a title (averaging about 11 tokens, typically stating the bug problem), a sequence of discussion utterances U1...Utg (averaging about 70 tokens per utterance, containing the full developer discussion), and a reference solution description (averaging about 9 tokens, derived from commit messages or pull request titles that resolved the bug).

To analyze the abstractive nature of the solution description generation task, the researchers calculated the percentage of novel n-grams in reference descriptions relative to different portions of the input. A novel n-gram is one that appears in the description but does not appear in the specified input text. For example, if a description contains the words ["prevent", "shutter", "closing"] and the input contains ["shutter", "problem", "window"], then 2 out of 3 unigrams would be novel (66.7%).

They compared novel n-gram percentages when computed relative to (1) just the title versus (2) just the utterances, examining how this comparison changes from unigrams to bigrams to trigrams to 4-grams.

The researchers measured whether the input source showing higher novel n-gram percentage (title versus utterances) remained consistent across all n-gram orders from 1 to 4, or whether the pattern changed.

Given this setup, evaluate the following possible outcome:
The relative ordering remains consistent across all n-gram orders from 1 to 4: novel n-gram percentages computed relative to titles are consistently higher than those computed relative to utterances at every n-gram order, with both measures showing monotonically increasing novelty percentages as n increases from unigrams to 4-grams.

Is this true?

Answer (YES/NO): NO